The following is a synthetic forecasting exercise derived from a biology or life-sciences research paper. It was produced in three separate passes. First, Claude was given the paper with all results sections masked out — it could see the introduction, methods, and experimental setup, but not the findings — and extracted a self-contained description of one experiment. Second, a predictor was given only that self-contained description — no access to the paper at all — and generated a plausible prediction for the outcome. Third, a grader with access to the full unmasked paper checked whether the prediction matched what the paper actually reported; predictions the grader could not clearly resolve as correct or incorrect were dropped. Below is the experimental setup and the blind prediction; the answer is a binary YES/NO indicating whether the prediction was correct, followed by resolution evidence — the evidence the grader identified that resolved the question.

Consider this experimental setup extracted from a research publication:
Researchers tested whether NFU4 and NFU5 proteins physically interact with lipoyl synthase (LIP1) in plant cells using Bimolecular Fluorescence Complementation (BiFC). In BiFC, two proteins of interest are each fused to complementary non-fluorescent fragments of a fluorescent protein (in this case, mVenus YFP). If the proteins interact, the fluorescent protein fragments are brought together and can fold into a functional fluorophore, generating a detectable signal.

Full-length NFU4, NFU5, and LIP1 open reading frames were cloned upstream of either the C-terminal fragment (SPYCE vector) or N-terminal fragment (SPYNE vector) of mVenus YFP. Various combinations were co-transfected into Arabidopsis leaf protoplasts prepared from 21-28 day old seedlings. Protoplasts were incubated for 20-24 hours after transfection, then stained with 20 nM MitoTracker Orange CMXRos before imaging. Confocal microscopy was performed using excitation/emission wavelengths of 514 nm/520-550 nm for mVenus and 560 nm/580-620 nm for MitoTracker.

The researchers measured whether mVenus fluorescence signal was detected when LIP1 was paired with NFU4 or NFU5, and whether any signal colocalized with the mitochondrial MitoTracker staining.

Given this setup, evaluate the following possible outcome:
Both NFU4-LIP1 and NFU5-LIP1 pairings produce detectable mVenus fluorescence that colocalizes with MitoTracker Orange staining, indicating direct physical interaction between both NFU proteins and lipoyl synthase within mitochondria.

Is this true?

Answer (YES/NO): YES